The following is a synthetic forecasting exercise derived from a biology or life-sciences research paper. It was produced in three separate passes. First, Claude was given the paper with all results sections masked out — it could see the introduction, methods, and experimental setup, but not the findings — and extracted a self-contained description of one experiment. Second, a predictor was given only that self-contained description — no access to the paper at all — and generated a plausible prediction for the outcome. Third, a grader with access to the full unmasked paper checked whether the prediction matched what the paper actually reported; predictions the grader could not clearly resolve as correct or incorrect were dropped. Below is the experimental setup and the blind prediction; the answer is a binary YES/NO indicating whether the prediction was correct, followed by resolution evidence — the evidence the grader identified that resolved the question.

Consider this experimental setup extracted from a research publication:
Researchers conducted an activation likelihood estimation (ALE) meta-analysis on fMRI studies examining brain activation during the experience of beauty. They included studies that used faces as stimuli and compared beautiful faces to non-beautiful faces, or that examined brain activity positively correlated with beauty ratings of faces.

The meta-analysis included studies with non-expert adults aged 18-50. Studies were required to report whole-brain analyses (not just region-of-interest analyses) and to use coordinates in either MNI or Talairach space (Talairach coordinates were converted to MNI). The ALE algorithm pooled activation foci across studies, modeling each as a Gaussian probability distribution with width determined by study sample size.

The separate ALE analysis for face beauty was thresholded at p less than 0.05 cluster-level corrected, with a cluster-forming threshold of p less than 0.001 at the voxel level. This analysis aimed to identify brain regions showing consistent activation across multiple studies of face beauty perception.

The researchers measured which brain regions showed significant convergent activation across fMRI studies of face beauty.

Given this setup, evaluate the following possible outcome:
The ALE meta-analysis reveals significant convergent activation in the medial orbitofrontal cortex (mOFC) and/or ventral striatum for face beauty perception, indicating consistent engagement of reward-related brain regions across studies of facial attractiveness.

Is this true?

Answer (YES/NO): YES